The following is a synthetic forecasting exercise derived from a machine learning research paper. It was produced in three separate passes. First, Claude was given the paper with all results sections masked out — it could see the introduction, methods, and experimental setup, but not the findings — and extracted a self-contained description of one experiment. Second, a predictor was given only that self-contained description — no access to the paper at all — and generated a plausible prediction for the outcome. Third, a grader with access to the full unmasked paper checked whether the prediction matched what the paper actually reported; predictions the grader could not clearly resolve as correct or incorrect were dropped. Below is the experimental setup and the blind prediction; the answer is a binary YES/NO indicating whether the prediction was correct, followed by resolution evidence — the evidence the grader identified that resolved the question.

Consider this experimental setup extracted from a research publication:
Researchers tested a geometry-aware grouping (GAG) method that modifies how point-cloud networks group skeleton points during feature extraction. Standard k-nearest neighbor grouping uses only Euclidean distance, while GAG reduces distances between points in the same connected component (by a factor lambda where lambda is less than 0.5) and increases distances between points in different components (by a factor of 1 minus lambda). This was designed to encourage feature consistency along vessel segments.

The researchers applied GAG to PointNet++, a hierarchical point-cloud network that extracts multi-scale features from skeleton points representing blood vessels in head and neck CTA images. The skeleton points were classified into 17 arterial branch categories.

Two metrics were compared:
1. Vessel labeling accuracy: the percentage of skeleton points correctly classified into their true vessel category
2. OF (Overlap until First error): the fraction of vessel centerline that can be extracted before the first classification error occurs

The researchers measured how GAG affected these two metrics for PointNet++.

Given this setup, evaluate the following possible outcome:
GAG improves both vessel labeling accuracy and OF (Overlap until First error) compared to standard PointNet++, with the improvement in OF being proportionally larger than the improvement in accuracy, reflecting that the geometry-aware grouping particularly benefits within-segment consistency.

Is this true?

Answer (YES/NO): NO